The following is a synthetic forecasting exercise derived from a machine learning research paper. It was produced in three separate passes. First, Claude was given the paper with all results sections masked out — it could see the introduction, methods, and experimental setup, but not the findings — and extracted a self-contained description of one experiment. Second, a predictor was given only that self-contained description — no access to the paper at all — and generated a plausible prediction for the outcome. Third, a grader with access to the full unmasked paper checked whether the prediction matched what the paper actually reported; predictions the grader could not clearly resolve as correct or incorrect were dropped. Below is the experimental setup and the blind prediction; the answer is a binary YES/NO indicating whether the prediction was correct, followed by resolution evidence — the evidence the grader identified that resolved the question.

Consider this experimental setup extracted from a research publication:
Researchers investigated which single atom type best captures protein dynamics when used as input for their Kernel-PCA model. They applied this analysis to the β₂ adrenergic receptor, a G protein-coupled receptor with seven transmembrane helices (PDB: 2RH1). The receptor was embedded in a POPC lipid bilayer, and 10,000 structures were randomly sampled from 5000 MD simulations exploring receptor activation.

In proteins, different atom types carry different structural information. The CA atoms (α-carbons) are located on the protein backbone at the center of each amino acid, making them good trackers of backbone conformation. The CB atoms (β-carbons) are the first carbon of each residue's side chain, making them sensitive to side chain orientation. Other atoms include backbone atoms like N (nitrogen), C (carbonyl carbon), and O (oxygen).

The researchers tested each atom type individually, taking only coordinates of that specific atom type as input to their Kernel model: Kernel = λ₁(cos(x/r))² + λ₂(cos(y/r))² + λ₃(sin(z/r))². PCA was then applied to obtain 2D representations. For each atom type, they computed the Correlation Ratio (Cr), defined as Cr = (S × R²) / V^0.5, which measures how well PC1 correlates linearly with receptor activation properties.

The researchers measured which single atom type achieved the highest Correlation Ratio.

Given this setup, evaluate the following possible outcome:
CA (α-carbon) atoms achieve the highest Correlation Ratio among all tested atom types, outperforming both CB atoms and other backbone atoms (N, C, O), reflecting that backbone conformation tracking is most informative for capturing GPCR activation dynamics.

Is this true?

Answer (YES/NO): NO